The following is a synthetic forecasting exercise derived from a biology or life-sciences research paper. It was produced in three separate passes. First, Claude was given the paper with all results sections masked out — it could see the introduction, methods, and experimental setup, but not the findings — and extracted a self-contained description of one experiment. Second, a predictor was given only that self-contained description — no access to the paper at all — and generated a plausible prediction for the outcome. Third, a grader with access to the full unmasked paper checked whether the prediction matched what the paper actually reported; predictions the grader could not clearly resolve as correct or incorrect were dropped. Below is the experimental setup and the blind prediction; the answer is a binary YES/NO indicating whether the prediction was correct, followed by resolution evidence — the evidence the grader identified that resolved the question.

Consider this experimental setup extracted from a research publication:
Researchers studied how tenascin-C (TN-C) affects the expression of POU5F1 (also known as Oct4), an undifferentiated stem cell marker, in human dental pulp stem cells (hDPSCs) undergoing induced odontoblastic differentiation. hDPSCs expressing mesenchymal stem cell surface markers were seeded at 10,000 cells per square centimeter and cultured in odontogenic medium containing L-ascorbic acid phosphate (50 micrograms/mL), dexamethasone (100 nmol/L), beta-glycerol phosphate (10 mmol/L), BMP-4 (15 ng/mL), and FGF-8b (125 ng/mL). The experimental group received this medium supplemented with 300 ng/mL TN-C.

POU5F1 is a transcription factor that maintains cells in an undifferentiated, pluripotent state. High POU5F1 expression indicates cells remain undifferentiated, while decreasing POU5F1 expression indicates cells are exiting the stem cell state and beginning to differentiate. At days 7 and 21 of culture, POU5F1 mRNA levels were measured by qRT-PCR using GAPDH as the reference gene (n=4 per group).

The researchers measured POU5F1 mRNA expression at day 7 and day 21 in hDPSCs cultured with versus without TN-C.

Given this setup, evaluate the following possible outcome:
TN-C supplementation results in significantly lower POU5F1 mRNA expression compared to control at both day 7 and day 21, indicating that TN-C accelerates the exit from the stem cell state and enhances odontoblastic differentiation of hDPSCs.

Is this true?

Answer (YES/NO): NO